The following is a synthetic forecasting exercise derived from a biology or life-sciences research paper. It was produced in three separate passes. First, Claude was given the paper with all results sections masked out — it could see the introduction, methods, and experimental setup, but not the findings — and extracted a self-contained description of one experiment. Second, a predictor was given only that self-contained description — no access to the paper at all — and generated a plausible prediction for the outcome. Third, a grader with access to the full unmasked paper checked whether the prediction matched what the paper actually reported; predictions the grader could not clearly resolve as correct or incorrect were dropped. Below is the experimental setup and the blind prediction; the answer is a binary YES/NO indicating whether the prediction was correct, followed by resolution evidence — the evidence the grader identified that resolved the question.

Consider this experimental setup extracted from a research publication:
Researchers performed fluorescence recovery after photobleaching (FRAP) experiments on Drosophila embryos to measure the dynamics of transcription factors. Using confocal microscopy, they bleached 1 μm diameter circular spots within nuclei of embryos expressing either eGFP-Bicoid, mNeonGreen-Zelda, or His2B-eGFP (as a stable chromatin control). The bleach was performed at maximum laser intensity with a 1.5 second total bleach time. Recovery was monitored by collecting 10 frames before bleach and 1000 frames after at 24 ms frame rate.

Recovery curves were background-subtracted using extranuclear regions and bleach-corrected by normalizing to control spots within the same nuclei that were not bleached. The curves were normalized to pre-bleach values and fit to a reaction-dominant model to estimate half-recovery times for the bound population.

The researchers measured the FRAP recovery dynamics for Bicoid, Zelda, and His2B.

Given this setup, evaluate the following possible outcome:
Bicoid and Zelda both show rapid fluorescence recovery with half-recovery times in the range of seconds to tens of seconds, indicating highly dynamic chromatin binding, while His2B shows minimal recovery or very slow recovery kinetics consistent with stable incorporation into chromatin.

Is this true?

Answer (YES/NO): YES